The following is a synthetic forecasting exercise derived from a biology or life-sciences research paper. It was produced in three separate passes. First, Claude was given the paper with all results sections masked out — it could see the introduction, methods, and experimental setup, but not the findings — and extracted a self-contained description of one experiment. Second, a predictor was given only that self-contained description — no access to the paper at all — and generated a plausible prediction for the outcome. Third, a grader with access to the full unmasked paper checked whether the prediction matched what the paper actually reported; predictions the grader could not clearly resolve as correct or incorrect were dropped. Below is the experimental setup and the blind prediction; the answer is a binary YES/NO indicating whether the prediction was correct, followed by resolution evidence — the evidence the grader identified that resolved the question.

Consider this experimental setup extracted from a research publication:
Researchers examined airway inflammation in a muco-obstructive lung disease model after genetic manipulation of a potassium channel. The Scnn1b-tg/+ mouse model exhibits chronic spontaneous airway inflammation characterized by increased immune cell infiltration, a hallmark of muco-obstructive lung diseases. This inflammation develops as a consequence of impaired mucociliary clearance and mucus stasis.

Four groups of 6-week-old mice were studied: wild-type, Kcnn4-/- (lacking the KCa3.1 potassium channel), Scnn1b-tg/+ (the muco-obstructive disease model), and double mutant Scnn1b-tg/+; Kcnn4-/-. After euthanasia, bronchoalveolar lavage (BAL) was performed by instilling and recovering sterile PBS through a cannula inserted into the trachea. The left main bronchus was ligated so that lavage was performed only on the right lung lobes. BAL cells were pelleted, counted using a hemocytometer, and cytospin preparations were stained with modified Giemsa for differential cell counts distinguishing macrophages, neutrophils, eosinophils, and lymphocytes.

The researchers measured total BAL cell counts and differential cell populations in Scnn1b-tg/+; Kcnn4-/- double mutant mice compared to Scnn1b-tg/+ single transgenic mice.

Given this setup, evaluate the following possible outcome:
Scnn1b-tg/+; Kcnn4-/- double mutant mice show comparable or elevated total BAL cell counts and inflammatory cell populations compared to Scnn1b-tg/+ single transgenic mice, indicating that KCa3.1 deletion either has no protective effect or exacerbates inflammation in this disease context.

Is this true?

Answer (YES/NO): NO